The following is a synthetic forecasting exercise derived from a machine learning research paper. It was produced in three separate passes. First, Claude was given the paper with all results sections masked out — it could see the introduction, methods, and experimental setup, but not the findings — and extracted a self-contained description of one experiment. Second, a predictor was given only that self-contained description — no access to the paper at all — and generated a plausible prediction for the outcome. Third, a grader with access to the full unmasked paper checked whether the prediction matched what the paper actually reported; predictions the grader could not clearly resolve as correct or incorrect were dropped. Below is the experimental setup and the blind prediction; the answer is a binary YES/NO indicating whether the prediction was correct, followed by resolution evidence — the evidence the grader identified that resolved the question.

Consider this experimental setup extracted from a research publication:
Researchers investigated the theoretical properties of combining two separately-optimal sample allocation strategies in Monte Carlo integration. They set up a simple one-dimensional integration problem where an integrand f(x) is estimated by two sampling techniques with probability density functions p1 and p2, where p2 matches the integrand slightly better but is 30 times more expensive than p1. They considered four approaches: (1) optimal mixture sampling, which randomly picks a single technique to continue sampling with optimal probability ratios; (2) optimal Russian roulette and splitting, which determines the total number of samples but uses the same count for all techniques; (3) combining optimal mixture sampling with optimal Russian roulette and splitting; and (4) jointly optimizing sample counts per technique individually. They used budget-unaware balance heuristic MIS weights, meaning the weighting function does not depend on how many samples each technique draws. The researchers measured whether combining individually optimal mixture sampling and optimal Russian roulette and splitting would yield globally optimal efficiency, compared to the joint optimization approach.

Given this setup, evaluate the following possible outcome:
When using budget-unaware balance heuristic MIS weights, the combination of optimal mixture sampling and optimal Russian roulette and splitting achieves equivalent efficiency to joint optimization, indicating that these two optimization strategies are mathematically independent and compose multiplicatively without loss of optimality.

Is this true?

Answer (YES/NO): NO